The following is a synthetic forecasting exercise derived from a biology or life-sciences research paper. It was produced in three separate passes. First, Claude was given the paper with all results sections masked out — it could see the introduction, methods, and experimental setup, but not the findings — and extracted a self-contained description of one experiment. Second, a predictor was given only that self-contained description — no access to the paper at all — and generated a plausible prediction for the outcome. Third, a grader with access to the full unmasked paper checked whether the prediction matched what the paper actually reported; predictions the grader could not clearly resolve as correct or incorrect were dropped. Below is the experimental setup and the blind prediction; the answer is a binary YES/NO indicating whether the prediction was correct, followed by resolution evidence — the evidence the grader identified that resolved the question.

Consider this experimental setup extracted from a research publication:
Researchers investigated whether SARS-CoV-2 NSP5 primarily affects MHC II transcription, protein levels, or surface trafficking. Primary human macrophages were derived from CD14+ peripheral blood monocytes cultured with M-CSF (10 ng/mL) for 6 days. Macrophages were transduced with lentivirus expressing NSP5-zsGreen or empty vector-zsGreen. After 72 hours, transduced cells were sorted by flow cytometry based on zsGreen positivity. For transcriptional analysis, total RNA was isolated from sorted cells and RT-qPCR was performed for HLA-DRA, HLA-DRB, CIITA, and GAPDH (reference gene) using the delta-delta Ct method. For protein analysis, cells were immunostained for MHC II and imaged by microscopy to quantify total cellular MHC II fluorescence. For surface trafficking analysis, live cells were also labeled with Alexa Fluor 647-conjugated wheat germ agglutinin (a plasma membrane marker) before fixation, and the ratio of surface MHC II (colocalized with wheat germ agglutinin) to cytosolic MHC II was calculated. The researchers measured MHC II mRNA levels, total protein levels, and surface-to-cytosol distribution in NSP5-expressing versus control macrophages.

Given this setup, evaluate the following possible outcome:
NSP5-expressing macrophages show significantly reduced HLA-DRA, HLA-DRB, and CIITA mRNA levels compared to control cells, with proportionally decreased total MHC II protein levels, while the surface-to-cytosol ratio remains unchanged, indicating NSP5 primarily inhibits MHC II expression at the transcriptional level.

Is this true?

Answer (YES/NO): YES